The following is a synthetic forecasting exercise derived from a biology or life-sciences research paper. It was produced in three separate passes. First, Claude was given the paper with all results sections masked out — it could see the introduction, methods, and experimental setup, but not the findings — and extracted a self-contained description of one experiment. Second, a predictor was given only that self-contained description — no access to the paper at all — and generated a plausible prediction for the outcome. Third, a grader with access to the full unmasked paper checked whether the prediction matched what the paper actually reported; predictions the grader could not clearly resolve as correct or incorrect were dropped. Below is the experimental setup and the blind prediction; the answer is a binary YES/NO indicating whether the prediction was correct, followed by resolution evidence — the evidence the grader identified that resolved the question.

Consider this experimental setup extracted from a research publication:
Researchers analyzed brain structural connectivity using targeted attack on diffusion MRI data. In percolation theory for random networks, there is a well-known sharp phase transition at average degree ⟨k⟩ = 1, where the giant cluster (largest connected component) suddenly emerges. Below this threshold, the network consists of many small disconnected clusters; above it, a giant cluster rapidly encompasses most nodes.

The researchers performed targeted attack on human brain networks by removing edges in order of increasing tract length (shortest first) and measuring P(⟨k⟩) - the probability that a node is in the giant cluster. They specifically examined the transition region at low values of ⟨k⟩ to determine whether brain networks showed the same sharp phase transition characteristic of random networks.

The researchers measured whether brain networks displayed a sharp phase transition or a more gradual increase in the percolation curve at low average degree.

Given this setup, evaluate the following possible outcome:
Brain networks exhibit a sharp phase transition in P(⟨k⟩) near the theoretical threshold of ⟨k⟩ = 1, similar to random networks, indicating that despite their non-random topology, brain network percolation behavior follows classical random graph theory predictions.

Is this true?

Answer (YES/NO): NO